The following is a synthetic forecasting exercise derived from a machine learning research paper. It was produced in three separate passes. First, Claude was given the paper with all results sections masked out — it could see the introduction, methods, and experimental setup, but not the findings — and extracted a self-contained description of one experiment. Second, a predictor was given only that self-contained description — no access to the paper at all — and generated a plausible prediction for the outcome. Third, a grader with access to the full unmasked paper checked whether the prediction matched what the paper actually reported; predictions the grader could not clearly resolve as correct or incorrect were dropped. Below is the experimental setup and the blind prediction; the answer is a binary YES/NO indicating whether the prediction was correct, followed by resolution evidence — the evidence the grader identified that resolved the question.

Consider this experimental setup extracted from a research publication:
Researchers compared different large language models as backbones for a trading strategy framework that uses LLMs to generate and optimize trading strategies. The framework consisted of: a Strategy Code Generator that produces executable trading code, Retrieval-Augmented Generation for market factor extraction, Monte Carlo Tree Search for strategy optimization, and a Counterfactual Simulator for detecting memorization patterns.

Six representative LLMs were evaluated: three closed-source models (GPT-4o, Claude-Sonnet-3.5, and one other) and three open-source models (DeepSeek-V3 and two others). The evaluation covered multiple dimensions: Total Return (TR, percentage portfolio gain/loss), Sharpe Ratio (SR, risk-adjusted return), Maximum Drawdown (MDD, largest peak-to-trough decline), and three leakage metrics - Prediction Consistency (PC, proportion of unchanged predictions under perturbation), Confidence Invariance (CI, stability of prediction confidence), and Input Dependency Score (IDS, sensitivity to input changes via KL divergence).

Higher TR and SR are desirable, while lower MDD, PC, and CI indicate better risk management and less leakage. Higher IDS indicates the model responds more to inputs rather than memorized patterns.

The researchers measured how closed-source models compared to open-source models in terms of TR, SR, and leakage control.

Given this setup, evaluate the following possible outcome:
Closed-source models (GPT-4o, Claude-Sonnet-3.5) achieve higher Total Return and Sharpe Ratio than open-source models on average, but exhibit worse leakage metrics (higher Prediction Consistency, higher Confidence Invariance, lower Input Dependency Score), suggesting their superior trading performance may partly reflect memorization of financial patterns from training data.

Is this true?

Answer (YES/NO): NO